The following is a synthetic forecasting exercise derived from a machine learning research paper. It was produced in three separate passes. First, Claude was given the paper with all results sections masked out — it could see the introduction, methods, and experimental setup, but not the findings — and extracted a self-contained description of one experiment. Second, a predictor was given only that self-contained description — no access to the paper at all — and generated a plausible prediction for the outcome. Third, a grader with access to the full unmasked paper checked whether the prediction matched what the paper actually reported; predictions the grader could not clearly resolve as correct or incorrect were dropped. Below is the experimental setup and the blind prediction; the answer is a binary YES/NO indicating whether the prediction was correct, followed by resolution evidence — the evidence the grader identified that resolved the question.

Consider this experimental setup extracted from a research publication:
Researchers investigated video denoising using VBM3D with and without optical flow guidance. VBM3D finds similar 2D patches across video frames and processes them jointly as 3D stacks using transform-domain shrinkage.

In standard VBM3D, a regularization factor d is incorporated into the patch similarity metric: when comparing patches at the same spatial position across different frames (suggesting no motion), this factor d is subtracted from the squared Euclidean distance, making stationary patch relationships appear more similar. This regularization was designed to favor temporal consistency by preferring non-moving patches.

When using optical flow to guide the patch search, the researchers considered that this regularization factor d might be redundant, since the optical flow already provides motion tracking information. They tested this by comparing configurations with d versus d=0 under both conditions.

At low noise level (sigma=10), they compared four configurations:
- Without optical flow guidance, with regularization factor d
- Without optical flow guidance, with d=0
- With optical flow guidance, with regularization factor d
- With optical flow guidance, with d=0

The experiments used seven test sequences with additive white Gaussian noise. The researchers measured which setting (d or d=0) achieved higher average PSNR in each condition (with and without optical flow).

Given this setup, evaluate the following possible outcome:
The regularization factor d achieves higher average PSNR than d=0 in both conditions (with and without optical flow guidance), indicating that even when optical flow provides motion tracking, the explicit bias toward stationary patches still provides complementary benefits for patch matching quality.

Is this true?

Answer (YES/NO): NO